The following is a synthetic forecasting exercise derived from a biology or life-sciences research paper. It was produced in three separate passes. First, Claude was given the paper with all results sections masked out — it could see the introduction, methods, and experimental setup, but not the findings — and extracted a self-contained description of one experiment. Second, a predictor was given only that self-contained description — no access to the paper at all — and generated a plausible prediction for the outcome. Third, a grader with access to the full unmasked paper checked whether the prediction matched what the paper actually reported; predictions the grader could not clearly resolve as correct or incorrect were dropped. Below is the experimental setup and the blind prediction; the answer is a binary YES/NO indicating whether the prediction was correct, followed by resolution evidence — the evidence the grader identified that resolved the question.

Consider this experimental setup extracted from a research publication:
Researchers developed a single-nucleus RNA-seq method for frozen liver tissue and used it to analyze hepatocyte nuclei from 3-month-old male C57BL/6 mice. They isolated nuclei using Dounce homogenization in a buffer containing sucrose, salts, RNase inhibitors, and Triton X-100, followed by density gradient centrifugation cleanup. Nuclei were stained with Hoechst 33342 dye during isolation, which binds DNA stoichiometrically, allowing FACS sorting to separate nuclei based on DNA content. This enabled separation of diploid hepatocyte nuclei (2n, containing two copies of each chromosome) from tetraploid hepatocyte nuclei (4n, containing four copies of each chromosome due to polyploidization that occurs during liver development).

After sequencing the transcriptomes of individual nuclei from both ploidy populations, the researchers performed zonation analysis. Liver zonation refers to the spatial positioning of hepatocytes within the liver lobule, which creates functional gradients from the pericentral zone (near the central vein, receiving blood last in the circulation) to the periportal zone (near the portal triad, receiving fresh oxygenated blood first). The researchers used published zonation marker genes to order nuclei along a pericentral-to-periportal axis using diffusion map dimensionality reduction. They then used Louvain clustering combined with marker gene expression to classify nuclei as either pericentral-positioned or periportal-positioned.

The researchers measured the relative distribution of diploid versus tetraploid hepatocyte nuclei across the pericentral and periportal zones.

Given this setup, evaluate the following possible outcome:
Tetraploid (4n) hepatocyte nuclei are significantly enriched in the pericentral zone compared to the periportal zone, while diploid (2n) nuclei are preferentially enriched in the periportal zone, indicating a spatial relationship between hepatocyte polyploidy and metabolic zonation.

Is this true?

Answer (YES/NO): YES